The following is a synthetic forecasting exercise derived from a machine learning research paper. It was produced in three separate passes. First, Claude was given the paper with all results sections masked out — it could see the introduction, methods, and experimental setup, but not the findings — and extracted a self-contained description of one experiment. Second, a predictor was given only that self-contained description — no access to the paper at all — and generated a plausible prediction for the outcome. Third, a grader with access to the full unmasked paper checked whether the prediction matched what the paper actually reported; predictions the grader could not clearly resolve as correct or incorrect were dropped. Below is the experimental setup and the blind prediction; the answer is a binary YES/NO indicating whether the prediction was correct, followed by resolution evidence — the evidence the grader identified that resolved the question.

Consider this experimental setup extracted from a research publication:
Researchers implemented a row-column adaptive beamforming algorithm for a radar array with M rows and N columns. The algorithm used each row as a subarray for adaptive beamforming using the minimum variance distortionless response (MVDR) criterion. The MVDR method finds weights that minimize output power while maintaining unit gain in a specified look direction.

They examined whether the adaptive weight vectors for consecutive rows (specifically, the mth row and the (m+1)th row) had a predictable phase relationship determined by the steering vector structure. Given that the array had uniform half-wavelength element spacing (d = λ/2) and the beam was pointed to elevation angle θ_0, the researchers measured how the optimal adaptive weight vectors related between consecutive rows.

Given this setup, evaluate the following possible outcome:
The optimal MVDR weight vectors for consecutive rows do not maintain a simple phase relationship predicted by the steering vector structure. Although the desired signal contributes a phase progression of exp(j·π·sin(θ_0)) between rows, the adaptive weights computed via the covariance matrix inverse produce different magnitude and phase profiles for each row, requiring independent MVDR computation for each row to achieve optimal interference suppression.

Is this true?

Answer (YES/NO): NO